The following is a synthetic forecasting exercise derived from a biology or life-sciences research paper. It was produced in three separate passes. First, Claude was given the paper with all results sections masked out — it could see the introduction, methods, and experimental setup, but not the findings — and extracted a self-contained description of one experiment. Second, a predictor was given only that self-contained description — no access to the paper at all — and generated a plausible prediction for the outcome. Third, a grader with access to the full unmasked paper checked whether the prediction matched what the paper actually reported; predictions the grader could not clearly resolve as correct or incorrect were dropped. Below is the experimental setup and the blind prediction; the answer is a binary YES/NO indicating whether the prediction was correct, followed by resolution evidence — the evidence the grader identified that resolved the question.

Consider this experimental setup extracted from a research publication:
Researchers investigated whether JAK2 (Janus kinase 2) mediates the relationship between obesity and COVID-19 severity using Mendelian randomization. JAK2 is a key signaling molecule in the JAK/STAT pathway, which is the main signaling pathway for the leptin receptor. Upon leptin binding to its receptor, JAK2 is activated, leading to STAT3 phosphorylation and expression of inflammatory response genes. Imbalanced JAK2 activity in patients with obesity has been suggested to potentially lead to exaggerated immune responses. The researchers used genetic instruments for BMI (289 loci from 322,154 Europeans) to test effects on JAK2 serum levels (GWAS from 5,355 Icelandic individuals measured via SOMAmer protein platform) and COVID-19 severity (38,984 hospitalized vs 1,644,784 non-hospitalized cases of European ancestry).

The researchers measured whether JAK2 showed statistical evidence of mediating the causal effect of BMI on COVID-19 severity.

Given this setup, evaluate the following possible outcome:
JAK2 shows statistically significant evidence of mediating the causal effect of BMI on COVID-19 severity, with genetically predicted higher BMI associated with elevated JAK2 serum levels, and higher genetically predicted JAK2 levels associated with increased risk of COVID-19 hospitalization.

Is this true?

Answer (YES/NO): NO